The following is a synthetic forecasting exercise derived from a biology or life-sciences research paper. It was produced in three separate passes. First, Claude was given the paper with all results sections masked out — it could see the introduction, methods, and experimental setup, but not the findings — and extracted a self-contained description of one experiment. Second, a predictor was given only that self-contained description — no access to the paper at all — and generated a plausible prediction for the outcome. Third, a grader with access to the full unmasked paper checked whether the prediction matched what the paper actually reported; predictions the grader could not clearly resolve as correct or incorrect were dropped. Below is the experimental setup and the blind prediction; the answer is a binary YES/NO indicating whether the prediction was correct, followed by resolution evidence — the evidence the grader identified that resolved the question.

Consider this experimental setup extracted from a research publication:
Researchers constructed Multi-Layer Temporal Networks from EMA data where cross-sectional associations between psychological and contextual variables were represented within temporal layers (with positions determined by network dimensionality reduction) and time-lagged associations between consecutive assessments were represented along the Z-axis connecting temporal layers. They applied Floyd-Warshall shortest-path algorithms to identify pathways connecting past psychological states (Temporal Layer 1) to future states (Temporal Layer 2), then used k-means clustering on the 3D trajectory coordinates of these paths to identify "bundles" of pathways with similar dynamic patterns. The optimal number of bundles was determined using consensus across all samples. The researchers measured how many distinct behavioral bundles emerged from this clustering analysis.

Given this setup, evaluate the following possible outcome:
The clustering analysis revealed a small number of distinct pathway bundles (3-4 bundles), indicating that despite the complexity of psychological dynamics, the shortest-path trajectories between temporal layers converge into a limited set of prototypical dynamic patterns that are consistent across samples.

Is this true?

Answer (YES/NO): NO